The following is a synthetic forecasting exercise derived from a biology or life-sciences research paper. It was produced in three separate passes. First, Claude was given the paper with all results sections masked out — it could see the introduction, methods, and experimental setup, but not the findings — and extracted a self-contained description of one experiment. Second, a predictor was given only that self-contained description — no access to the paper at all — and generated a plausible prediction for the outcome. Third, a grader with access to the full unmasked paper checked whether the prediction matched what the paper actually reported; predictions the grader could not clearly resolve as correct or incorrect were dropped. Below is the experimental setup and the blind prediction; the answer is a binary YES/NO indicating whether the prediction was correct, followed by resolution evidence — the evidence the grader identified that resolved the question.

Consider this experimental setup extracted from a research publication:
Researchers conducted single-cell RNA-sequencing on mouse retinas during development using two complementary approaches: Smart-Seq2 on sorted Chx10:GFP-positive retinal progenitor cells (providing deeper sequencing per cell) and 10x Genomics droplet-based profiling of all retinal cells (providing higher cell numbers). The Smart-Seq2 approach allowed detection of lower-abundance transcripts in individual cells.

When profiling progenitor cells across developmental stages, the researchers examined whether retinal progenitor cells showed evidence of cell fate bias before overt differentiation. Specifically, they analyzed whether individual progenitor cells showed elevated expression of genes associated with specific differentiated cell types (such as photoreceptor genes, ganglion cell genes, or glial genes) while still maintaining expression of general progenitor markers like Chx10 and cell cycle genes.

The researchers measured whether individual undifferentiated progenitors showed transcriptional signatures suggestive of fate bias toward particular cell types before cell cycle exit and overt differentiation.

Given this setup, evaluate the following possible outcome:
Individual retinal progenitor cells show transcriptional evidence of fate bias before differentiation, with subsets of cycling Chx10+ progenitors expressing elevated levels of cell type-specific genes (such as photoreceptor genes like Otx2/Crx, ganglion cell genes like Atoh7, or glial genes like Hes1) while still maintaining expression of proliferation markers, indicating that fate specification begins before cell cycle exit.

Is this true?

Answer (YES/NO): NO